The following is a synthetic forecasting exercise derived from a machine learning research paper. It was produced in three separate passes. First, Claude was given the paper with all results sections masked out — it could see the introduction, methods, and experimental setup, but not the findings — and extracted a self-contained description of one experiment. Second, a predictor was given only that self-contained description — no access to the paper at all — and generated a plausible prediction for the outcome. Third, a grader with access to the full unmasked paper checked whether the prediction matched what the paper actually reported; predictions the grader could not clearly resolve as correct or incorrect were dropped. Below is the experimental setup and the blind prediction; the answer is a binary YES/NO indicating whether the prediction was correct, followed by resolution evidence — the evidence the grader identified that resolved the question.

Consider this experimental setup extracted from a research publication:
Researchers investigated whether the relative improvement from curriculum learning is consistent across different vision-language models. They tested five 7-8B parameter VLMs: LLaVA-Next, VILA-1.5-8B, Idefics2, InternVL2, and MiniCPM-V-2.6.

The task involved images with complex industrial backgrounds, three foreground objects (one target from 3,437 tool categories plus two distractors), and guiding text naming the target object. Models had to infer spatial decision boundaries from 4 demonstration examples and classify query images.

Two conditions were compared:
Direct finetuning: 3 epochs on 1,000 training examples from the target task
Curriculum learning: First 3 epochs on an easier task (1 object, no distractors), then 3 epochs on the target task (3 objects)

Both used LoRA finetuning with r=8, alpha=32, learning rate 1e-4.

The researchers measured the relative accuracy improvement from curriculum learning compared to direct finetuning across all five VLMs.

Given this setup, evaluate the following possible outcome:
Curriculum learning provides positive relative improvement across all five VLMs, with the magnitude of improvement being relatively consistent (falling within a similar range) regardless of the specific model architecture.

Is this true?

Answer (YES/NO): NO